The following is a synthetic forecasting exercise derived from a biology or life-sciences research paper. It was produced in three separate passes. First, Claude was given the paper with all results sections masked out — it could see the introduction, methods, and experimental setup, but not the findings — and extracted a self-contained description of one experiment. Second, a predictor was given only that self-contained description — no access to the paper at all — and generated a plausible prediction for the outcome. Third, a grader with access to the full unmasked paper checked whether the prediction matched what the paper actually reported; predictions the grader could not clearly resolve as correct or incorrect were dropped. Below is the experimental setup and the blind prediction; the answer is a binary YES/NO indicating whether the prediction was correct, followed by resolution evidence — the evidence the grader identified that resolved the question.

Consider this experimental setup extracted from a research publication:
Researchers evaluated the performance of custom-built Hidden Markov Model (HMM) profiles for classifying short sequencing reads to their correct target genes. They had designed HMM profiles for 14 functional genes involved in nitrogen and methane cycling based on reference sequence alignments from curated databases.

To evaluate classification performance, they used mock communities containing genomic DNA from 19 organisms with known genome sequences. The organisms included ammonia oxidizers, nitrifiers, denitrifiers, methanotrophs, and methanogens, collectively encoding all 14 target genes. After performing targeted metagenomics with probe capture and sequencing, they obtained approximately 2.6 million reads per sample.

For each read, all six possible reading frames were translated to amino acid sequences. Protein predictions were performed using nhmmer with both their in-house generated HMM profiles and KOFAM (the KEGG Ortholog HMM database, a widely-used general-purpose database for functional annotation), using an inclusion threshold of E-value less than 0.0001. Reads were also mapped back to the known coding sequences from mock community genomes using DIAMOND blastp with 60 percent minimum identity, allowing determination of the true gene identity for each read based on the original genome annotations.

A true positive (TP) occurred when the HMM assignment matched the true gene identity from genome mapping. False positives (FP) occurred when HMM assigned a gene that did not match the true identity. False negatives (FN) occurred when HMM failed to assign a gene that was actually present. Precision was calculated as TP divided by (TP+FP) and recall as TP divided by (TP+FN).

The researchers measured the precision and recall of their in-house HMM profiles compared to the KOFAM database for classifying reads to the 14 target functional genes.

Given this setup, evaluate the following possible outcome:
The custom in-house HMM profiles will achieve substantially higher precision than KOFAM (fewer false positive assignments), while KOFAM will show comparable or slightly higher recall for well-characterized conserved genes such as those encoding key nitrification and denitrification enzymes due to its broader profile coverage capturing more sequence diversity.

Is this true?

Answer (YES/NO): NO